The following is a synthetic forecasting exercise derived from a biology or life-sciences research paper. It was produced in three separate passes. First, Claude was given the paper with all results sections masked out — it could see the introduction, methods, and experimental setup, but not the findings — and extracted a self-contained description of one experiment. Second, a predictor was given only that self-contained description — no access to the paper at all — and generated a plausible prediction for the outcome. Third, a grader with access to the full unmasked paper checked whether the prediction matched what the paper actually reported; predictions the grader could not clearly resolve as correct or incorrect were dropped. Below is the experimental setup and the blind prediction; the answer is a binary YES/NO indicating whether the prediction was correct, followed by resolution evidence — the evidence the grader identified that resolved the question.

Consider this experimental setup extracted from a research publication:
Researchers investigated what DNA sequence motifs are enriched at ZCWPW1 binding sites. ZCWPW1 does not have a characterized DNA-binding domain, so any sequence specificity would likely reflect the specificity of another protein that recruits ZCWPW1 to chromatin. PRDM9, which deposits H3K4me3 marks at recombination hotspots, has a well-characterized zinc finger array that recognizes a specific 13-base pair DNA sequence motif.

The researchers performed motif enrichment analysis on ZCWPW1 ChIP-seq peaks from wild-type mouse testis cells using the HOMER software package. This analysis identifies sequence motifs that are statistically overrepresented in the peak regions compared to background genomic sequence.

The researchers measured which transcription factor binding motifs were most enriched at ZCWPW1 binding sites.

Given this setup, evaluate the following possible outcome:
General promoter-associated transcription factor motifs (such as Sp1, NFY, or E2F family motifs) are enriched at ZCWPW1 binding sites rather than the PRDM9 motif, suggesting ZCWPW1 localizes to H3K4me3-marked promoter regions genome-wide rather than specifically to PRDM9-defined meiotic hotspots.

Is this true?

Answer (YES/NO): NO